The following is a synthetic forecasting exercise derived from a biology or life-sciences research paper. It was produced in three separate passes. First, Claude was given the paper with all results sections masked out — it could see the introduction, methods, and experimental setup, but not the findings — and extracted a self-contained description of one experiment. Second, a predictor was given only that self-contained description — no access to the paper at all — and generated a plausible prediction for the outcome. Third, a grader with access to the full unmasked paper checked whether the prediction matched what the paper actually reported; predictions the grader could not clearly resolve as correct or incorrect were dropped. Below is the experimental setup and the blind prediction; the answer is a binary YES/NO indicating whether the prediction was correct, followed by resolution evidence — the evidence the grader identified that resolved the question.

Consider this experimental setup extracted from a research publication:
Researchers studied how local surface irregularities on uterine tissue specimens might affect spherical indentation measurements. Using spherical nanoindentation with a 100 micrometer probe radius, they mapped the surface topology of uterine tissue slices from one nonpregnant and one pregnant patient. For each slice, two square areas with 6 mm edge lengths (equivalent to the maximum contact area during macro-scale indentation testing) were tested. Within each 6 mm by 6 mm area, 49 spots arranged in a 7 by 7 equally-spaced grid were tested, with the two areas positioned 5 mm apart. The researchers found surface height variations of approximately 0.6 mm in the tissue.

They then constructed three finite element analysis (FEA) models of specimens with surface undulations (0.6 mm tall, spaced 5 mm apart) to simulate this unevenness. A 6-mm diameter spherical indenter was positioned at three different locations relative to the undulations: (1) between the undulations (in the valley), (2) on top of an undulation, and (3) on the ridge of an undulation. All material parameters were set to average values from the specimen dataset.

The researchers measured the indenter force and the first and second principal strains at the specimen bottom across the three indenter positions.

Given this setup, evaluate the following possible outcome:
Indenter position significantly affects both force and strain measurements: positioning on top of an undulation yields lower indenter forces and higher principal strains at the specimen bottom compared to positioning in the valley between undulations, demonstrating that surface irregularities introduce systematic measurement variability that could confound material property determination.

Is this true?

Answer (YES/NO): NO